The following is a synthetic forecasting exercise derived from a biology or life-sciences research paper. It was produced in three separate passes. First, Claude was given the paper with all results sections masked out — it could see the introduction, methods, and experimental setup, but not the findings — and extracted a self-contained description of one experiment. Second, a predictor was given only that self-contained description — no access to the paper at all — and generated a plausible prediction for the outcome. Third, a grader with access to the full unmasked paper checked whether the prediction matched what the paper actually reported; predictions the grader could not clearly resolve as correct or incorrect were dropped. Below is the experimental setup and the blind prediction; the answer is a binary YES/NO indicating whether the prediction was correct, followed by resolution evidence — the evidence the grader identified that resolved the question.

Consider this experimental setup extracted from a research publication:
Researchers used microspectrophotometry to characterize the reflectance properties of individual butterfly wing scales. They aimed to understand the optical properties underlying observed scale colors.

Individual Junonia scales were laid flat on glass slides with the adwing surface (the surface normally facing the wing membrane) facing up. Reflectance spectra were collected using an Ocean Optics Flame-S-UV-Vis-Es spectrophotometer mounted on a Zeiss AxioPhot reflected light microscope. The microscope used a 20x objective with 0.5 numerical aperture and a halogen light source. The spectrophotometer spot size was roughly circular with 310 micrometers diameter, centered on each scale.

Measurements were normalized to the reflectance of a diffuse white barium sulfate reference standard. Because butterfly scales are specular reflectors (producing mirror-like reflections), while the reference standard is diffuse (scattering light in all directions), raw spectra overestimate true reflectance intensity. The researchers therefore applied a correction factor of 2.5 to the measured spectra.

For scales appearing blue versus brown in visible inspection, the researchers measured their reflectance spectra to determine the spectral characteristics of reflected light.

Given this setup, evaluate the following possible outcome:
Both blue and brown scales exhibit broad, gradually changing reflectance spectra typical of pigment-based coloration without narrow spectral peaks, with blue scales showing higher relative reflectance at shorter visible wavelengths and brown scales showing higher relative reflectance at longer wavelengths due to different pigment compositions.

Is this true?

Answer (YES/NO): NO